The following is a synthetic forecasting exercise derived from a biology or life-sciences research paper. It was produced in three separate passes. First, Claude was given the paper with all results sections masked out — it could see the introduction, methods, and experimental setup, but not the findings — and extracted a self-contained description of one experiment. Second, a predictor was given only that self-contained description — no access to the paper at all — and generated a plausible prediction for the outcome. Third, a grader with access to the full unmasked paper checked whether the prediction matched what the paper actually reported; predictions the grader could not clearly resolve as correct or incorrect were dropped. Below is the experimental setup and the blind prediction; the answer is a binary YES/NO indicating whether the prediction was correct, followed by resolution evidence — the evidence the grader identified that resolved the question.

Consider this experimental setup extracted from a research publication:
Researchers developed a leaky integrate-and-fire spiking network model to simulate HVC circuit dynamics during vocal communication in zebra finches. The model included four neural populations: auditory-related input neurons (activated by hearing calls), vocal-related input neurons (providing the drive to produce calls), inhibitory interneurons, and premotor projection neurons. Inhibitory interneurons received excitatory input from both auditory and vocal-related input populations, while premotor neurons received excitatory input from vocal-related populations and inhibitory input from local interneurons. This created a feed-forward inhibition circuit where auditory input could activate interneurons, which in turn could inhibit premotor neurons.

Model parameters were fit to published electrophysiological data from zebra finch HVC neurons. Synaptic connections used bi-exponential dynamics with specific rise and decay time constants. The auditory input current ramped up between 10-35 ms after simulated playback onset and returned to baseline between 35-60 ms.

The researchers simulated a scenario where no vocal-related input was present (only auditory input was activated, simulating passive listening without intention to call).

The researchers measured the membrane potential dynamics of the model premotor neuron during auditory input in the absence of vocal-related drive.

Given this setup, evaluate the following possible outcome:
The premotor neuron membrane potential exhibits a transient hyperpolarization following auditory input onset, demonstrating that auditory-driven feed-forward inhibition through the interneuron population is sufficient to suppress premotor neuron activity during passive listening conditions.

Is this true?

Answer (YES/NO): YES